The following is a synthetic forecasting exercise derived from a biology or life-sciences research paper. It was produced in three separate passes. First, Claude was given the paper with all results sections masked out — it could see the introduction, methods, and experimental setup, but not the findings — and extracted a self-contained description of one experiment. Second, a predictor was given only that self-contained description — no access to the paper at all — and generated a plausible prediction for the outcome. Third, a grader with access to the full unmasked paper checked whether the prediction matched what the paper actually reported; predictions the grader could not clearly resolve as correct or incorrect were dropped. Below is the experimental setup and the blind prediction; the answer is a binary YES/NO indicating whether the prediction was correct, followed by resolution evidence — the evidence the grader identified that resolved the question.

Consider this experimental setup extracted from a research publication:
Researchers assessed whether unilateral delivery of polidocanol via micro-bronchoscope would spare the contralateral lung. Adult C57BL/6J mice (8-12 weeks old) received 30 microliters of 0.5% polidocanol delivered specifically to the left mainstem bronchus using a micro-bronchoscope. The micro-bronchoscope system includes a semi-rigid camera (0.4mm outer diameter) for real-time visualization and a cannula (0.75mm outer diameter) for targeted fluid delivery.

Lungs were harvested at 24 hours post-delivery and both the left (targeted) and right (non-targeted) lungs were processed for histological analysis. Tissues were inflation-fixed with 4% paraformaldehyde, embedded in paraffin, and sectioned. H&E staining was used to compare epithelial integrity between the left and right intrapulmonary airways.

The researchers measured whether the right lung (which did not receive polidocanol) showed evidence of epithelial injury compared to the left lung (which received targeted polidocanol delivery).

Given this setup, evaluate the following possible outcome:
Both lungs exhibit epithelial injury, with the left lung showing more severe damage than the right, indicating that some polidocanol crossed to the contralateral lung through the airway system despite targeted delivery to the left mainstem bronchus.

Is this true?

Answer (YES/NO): NO